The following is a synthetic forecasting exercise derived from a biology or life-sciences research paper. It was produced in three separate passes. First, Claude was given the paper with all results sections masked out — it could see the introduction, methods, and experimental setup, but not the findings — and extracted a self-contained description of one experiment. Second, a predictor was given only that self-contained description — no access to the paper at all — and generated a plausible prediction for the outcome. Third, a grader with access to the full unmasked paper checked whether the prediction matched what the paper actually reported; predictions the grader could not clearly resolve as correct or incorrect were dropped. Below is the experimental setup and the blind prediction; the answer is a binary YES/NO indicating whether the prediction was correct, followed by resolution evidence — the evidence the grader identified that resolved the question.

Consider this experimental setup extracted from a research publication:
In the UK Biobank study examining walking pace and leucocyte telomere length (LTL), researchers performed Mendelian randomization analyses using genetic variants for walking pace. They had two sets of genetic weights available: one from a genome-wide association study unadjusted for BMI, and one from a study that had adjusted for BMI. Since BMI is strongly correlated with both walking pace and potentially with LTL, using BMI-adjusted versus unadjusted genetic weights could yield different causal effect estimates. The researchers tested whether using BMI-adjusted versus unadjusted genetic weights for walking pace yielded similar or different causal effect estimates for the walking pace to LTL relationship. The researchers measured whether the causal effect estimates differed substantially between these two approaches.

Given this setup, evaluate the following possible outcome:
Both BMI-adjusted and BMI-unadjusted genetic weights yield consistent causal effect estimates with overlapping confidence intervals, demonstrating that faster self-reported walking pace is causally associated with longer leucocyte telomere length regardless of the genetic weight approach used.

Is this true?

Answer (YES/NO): YES